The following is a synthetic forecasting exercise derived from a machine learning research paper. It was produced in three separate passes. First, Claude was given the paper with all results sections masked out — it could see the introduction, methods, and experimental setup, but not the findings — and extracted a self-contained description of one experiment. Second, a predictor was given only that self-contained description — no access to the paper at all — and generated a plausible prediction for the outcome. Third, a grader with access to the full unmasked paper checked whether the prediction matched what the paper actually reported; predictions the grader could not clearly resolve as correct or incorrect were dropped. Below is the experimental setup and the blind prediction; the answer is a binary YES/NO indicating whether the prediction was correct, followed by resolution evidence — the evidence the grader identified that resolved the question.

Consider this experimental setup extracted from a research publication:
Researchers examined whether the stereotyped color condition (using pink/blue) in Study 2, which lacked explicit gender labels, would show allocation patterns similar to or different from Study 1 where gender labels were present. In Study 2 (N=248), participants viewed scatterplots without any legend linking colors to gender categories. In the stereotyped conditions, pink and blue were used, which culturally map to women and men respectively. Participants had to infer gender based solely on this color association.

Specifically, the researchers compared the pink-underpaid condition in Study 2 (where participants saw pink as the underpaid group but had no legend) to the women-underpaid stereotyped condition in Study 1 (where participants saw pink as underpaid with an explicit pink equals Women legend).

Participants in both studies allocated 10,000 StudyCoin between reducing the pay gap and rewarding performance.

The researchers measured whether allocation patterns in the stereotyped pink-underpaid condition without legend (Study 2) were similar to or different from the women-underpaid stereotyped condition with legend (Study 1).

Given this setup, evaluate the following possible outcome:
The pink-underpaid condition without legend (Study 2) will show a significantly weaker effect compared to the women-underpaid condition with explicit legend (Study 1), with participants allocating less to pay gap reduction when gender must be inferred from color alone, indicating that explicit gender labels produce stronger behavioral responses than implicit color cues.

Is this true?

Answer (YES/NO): YES